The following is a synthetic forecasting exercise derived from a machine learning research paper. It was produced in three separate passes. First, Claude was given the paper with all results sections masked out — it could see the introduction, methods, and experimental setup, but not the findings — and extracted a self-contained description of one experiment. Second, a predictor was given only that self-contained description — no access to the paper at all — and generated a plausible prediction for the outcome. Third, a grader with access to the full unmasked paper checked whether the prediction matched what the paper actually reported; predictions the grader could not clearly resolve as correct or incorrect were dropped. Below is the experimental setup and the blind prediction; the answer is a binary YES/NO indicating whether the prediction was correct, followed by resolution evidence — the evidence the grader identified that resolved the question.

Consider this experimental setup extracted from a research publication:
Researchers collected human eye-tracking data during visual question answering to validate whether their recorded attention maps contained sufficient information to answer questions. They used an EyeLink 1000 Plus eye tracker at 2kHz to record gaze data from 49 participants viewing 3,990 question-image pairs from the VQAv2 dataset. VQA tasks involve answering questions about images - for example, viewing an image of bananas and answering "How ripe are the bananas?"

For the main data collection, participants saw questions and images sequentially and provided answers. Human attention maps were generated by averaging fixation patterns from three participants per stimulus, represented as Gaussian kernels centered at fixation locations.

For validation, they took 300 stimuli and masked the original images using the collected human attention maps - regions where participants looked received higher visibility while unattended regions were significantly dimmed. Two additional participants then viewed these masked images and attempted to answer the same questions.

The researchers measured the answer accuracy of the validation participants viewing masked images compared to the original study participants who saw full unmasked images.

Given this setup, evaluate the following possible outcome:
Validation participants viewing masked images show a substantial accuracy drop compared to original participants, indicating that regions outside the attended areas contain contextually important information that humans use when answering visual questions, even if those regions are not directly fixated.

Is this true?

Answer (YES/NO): NO